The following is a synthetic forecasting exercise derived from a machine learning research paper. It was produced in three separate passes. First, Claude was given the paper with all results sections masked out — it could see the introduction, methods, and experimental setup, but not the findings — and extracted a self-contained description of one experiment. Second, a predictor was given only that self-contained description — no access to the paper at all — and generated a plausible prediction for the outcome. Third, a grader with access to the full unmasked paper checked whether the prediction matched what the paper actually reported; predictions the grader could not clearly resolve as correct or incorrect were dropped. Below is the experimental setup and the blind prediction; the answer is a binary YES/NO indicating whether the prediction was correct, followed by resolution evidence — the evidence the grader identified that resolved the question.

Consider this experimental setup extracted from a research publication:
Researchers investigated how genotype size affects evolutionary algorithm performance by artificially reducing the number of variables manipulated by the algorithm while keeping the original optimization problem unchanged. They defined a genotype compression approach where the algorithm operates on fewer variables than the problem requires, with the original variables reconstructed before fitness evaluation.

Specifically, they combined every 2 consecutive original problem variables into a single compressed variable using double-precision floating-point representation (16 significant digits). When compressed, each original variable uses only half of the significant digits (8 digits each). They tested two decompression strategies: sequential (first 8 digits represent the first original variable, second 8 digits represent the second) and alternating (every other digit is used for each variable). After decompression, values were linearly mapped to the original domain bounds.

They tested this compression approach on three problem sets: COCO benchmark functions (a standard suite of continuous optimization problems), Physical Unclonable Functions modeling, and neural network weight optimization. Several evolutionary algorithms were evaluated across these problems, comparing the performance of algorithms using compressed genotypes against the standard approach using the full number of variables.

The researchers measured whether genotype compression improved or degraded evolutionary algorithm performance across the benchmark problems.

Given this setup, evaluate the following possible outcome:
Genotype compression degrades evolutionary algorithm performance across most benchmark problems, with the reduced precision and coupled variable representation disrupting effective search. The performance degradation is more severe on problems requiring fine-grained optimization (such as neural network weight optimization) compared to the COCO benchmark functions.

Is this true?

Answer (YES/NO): NO